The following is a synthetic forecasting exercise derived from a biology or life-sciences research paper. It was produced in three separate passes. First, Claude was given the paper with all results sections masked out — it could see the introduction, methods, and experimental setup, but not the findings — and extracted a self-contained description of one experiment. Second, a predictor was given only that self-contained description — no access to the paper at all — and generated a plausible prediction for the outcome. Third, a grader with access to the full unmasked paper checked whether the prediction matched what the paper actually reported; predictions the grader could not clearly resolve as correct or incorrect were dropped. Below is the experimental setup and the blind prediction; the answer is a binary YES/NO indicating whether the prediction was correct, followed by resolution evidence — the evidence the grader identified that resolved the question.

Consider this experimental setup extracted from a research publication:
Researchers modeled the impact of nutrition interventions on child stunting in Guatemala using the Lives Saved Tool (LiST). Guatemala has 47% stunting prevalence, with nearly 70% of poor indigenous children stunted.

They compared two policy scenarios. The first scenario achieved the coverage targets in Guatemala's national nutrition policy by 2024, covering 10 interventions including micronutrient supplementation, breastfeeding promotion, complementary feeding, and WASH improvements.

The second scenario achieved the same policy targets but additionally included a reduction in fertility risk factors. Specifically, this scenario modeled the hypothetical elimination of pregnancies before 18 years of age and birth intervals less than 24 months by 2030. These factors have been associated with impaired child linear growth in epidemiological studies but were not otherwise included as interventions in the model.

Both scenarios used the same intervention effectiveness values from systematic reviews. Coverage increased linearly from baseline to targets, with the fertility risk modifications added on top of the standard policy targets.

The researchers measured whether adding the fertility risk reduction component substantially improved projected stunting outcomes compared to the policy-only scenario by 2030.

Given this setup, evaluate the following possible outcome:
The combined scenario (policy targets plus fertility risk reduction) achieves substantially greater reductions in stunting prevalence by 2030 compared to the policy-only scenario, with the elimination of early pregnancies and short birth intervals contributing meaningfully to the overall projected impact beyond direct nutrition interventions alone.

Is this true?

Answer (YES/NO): NO